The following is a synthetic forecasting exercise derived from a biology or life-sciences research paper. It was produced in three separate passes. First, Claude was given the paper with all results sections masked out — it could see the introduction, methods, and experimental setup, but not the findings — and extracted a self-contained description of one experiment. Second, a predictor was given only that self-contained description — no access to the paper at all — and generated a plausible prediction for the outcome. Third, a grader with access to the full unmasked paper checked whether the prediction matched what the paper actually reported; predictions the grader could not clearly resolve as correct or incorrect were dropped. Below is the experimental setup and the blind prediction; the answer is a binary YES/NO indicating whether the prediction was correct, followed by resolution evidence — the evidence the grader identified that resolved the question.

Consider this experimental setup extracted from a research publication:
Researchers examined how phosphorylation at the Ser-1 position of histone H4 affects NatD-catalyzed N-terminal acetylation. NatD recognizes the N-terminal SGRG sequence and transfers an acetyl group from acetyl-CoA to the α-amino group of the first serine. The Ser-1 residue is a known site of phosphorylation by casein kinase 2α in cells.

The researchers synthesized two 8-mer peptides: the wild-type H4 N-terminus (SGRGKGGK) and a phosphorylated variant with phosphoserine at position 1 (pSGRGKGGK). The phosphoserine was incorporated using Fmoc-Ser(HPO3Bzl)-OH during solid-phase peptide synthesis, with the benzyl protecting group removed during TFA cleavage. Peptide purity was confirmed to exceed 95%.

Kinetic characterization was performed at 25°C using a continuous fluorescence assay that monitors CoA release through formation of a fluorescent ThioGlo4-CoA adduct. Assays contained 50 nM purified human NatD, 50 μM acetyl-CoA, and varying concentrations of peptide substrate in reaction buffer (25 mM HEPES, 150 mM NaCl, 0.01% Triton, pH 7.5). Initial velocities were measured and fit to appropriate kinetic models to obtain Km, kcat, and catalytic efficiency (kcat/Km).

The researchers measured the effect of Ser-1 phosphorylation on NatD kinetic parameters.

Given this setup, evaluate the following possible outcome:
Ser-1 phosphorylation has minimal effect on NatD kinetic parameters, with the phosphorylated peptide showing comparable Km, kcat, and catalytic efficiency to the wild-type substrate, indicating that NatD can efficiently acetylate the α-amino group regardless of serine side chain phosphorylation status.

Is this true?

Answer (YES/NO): NO